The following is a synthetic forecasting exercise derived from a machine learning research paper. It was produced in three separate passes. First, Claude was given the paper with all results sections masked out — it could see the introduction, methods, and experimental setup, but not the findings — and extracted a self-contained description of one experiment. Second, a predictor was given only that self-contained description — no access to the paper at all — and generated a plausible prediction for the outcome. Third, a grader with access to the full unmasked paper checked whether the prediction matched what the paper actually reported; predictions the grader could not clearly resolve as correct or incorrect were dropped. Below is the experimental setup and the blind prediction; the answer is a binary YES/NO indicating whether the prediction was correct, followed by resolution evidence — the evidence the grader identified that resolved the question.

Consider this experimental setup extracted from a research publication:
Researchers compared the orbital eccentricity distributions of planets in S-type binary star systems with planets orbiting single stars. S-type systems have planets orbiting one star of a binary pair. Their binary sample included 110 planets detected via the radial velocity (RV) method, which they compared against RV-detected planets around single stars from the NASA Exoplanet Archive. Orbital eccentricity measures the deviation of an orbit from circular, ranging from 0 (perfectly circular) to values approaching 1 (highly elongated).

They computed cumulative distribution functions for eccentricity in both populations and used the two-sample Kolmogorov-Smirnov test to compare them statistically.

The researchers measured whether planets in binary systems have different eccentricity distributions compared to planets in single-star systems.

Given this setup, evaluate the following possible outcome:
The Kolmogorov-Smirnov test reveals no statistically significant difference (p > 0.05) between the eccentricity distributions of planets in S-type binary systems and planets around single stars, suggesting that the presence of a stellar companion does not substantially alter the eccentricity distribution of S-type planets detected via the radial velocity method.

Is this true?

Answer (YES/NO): NO